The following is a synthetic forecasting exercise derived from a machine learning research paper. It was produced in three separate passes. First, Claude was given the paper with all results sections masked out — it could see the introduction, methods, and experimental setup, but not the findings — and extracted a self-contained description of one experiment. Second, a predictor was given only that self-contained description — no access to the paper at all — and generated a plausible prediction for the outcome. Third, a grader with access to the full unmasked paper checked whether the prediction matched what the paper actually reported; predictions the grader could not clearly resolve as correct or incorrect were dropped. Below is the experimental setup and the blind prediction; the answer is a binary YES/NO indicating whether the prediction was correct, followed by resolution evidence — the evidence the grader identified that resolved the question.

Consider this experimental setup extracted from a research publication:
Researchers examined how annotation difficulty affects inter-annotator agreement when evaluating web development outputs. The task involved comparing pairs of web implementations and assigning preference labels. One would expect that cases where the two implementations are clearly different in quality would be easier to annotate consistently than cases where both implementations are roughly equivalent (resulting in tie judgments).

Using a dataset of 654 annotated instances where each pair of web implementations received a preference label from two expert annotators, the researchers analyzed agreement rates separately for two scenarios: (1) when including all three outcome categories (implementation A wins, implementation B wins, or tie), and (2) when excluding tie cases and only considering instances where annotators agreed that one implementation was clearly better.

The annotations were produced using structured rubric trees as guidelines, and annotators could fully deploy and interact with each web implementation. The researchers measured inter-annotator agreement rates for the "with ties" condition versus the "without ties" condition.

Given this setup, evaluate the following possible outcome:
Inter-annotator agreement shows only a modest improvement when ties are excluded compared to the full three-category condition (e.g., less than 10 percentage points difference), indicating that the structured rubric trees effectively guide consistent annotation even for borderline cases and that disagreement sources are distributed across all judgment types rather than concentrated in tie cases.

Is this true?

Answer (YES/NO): YES